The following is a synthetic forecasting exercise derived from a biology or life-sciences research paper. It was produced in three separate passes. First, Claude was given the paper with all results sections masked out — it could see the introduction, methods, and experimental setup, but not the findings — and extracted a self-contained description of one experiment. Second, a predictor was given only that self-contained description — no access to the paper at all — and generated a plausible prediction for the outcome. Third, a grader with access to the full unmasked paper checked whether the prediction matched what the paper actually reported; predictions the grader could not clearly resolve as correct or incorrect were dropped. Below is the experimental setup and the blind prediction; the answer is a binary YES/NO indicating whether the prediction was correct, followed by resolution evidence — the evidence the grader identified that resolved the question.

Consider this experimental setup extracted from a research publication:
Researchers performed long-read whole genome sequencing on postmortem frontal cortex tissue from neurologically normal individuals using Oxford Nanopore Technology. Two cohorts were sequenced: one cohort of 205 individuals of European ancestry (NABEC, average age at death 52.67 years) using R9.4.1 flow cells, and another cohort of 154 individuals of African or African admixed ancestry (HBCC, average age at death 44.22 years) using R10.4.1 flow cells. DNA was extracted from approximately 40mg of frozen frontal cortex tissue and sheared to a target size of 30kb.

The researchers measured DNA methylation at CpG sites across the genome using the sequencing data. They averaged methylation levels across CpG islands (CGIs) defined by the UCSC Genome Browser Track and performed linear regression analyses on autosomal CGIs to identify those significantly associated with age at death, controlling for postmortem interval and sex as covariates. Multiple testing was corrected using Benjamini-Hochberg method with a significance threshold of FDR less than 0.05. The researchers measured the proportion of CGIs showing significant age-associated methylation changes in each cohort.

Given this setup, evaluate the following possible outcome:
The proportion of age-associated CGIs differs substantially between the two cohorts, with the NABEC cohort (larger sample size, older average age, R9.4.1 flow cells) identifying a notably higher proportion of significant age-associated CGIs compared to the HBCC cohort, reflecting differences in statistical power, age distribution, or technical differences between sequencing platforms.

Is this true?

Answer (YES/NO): NO